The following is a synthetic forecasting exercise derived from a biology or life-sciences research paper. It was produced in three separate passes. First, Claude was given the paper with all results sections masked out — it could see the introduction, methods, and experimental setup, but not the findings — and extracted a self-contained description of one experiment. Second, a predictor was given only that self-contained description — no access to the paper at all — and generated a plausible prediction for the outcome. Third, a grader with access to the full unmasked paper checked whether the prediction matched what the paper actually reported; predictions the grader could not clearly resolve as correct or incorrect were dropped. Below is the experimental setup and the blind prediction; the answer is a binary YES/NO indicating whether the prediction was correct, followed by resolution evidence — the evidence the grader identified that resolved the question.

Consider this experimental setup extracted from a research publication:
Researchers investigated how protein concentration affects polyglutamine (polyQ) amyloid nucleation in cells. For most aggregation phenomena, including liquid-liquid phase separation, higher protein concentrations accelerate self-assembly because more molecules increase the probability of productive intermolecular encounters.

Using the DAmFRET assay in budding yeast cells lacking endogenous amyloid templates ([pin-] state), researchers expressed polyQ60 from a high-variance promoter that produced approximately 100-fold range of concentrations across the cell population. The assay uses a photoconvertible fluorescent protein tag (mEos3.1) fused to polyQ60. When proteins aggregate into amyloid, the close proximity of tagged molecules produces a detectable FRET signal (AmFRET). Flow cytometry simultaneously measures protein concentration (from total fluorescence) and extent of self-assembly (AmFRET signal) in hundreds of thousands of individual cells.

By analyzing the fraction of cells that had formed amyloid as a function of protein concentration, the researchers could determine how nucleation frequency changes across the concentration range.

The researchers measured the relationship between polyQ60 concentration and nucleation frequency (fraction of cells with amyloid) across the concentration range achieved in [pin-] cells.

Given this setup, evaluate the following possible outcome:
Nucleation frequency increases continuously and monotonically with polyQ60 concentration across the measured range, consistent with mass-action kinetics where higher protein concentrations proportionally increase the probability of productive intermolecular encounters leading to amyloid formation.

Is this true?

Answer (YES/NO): NO